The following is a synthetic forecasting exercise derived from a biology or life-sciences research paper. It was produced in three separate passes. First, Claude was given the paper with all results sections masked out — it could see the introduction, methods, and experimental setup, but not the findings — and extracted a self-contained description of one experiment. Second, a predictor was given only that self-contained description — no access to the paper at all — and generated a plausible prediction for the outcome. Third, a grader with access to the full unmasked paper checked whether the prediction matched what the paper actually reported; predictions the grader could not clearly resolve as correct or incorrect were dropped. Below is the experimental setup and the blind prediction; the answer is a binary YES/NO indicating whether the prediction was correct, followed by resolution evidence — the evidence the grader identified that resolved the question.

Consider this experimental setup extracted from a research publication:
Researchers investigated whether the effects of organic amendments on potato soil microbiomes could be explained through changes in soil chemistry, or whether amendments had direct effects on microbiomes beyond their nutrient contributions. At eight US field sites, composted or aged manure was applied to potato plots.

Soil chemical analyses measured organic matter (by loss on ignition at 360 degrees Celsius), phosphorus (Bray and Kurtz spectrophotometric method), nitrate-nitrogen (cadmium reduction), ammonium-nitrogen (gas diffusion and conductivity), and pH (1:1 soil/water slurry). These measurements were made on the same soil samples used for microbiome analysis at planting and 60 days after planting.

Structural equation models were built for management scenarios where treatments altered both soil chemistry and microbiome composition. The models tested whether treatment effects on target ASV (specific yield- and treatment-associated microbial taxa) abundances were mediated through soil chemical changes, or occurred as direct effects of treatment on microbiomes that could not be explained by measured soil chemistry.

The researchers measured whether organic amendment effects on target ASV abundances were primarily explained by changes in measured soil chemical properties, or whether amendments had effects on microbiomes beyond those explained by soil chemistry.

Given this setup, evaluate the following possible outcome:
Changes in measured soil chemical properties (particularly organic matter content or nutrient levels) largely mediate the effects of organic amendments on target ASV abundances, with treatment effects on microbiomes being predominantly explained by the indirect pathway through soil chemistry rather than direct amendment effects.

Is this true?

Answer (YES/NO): NO